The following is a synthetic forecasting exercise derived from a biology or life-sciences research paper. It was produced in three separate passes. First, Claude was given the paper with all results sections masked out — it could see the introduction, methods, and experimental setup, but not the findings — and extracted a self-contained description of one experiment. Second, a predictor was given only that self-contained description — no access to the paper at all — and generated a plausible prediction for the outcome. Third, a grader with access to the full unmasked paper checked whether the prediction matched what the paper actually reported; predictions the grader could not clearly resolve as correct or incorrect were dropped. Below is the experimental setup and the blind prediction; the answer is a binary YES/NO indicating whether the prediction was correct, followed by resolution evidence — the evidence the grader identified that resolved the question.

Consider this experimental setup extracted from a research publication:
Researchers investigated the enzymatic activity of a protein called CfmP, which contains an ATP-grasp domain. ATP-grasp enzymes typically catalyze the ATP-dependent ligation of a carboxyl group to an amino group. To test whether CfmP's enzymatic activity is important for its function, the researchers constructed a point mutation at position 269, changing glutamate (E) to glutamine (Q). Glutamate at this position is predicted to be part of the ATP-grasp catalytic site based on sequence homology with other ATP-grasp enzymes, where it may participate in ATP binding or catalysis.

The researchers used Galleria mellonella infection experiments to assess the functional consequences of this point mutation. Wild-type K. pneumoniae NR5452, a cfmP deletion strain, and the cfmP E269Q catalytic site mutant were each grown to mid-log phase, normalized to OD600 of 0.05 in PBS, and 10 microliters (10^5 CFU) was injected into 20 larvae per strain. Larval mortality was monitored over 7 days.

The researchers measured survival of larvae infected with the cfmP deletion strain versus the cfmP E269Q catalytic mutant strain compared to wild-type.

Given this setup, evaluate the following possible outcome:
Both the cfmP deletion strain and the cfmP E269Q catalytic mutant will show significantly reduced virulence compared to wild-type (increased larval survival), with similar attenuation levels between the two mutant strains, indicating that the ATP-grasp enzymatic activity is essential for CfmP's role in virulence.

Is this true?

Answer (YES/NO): YES